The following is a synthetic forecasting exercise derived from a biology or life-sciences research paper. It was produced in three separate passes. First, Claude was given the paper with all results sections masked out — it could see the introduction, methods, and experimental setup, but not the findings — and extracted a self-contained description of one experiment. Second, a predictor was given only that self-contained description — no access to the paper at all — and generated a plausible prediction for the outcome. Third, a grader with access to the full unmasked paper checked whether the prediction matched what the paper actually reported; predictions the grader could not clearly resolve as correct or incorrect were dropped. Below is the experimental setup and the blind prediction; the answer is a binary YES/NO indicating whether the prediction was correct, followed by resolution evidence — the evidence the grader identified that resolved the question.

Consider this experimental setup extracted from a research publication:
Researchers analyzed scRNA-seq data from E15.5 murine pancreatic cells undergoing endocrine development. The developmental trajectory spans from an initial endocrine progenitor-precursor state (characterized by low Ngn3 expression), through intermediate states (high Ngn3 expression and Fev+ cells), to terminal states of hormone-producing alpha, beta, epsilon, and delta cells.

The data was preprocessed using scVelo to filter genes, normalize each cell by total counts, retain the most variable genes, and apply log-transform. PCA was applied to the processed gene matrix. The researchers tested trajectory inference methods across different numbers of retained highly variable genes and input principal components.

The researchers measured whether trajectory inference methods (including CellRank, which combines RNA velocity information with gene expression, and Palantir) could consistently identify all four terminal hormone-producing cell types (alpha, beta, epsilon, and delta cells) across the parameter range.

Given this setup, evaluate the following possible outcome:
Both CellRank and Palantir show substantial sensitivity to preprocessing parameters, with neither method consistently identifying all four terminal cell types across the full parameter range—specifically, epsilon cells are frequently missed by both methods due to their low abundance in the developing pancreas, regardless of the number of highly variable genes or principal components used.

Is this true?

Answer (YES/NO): NO